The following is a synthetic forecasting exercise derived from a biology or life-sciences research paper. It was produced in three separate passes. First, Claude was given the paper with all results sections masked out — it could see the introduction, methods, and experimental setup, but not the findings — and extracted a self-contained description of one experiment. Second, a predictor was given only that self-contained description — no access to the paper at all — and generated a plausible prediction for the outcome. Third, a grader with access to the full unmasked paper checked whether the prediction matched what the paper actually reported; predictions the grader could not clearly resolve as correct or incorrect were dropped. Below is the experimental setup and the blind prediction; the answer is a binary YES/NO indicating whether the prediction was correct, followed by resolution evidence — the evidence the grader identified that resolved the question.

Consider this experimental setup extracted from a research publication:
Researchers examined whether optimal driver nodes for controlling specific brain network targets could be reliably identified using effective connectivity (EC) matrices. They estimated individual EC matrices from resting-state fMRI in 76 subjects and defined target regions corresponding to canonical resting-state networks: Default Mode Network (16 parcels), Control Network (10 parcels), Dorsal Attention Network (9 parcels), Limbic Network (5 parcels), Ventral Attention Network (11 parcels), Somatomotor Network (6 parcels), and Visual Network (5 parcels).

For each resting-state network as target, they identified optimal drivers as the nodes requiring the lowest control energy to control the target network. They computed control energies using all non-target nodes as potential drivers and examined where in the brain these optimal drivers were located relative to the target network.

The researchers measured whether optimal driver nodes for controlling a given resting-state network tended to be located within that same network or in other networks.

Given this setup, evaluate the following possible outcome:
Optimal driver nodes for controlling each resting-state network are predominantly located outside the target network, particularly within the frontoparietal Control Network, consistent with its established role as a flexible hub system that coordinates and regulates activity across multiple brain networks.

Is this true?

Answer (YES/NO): NO